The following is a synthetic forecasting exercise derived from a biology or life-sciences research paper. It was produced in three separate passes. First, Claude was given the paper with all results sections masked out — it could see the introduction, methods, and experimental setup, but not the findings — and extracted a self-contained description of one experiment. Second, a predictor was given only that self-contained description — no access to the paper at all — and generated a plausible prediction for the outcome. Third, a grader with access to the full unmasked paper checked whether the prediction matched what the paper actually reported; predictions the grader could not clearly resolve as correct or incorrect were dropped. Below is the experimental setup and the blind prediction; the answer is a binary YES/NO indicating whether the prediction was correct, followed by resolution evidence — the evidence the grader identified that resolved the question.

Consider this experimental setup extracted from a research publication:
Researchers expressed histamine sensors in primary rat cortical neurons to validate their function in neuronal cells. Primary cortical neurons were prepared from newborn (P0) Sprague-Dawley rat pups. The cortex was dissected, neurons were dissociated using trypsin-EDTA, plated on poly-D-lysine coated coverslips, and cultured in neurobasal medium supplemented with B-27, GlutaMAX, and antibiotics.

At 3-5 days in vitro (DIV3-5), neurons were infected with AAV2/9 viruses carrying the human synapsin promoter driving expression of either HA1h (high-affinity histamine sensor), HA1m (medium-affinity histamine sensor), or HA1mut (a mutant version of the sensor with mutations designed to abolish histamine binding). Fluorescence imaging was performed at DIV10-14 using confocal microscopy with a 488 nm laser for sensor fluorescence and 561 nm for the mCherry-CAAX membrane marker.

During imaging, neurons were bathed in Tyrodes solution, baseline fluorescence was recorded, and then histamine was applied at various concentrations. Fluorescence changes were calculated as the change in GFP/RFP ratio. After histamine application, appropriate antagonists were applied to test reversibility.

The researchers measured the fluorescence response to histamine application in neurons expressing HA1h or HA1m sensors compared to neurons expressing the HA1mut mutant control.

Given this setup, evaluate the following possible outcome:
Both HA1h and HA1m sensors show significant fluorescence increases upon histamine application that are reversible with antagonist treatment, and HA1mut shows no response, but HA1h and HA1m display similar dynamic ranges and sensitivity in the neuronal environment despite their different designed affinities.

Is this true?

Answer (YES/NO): NO